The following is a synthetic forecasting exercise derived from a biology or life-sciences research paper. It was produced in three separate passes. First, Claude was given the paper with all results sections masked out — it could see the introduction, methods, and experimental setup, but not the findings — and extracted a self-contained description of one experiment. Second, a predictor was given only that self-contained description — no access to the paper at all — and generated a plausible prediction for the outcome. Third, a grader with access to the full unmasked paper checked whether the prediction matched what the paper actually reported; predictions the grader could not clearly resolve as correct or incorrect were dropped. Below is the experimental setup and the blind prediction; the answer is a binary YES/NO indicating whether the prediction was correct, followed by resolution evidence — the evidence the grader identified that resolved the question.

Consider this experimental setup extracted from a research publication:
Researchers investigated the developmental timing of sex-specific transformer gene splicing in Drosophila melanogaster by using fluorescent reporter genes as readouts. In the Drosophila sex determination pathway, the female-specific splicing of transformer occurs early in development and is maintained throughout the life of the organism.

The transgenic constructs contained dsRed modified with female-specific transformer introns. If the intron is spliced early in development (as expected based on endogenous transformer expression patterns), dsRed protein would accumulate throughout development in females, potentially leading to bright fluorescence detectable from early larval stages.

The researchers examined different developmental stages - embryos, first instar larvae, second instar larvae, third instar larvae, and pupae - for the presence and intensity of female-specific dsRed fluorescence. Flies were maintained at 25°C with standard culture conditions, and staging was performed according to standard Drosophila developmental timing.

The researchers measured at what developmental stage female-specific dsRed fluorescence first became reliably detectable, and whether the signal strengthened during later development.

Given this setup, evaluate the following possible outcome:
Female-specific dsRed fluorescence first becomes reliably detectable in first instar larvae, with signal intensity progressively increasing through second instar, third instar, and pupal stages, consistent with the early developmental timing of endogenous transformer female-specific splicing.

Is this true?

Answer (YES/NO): NO